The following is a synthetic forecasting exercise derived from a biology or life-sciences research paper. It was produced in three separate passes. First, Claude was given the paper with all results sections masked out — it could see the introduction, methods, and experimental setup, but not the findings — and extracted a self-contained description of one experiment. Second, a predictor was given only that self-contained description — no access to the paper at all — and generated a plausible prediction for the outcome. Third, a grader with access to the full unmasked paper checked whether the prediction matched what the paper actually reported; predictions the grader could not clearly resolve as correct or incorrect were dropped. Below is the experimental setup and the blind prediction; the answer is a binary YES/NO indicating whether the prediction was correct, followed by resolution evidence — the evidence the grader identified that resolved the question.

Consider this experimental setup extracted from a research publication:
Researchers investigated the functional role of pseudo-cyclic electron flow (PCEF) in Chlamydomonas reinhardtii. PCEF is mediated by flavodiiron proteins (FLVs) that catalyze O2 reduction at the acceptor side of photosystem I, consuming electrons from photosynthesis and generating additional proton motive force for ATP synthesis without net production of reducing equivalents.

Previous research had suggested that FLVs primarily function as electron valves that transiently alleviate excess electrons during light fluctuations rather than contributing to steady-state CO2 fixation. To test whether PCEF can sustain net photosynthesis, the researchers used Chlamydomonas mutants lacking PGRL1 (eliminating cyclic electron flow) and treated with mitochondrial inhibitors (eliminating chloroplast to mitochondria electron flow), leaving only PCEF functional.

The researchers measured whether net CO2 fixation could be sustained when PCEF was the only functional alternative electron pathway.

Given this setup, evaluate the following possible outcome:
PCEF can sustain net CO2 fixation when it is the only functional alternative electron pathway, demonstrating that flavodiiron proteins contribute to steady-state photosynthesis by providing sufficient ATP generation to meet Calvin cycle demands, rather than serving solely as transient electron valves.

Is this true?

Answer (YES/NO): YES